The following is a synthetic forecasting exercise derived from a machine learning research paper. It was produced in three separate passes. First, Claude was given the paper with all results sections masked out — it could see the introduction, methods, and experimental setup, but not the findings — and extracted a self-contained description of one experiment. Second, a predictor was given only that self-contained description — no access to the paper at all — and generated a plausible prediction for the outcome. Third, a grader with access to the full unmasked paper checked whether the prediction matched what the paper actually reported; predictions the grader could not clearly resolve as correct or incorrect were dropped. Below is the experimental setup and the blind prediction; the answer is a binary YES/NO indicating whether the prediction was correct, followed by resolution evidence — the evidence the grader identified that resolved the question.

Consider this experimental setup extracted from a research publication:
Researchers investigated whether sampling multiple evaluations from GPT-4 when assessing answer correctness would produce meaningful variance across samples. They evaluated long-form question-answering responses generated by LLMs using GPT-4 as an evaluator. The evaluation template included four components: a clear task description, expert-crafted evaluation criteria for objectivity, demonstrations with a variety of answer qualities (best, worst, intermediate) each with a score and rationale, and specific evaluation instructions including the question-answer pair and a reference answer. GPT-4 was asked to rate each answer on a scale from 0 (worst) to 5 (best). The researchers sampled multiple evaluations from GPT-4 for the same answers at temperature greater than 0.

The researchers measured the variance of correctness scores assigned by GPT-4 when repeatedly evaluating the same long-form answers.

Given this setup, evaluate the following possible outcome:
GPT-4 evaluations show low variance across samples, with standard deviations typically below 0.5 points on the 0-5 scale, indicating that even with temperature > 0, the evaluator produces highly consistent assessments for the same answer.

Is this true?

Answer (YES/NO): YES